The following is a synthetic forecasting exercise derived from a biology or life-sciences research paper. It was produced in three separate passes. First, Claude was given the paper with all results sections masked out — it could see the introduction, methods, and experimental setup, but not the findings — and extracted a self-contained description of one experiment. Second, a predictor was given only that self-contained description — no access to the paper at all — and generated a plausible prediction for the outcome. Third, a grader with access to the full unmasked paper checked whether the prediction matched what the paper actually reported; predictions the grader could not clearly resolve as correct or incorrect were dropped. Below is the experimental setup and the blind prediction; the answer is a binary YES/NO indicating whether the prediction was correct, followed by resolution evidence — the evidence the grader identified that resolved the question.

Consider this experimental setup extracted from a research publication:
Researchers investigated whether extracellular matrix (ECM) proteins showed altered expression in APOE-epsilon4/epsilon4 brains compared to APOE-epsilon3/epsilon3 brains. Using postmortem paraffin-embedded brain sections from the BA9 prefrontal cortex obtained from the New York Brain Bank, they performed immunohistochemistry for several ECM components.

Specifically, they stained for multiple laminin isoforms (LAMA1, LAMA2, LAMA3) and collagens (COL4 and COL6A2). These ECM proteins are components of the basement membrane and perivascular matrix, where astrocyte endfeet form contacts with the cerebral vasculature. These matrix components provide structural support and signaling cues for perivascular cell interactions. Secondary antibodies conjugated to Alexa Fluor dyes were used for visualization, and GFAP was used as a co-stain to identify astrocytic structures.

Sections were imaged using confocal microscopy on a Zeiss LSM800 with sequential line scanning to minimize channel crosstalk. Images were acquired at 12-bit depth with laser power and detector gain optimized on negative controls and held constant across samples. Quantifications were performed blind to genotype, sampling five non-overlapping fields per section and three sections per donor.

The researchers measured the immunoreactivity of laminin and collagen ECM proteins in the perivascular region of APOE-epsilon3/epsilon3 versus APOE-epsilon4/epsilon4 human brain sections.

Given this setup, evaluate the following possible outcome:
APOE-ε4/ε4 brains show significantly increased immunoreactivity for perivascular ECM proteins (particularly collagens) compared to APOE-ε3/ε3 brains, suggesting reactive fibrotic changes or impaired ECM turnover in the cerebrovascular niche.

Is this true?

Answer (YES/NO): NO